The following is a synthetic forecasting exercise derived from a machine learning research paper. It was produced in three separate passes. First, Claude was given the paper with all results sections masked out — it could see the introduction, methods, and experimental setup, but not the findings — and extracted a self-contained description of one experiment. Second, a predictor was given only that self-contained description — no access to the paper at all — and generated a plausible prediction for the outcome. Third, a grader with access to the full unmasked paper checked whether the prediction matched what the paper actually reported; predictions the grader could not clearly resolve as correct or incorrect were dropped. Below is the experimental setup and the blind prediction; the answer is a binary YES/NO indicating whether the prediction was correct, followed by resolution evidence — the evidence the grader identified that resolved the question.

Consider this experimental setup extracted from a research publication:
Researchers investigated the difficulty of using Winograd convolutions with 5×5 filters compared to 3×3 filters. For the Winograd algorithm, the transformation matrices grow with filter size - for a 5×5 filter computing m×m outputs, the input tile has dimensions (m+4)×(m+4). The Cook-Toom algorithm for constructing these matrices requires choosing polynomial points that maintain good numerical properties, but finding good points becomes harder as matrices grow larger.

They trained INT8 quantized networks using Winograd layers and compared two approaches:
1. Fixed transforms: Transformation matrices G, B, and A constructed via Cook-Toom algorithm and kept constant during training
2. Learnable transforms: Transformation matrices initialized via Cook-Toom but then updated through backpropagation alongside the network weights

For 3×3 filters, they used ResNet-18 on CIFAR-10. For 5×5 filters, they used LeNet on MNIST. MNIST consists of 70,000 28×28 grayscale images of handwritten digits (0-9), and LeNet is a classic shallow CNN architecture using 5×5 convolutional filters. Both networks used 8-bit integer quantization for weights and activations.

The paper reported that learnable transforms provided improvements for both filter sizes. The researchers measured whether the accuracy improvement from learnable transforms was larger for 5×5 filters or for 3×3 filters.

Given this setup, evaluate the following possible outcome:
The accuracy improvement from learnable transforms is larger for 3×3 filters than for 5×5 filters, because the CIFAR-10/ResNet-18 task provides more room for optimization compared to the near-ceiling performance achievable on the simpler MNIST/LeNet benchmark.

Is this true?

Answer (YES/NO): NO